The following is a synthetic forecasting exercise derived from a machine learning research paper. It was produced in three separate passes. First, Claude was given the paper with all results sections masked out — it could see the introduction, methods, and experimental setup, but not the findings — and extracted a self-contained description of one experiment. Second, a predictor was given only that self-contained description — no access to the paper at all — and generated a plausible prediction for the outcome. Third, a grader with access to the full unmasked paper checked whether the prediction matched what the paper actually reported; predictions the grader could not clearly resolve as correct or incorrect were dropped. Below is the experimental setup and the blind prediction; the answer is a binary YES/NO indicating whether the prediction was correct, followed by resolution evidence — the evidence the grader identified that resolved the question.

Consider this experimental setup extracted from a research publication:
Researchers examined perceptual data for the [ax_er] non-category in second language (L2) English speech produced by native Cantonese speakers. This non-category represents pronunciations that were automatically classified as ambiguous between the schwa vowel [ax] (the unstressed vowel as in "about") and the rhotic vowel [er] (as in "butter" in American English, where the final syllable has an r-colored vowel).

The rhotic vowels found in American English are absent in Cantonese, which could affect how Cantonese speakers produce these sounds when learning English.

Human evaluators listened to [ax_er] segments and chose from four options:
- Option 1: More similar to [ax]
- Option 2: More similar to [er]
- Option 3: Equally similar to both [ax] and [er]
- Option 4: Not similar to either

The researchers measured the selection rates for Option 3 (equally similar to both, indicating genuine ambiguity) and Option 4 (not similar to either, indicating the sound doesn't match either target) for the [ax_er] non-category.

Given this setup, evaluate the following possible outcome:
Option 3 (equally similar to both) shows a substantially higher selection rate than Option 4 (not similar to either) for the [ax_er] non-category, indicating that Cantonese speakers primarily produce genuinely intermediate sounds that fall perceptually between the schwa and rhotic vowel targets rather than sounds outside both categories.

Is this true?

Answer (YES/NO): NO